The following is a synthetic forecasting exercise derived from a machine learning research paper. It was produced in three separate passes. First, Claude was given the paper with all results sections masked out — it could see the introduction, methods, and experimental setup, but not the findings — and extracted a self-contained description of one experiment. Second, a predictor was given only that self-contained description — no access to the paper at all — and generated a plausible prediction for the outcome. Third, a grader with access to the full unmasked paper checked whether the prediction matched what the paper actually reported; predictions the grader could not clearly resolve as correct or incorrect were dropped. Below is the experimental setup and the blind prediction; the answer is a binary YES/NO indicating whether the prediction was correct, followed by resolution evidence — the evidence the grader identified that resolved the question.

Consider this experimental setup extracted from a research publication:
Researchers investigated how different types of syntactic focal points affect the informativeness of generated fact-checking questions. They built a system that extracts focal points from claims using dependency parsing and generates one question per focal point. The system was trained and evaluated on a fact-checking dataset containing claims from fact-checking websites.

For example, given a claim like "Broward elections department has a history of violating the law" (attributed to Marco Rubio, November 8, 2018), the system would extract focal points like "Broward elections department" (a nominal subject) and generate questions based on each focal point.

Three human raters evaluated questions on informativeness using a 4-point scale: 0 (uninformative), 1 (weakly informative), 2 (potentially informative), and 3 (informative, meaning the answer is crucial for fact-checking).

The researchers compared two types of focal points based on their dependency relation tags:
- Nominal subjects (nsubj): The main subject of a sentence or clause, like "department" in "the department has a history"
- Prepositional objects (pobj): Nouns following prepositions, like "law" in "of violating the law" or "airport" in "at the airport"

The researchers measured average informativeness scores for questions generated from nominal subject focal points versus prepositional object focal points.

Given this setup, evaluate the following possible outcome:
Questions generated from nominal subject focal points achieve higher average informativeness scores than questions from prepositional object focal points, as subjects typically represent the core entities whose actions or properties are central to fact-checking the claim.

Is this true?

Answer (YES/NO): NO